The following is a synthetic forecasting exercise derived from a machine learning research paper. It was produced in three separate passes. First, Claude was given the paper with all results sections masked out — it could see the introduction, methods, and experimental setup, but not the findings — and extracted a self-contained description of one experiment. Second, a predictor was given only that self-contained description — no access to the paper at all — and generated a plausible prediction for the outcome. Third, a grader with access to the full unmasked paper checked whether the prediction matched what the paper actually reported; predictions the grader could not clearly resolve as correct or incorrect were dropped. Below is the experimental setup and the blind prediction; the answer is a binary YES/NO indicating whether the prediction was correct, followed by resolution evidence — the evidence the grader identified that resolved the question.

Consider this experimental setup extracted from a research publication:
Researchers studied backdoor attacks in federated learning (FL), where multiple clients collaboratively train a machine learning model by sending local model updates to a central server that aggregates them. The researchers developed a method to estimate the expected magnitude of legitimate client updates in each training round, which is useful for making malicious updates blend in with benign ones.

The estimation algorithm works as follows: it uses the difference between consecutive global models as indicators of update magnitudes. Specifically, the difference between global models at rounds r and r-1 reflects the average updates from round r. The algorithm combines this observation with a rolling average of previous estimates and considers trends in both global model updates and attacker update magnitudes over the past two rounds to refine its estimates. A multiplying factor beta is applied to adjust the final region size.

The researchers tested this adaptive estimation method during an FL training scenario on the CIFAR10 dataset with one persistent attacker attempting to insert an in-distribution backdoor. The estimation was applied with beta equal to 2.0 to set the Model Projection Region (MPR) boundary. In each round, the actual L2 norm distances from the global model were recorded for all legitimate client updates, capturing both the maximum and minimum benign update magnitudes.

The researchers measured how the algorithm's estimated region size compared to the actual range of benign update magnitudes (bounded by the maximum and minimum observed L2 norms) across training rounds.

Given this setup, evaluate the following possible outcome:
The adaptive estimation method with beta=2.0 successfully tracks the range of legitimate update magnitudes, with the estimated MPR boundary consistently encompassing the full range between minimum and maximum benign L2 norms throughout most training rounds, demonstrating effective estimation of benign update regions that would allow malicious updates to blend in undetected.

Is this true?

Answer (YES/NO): NO